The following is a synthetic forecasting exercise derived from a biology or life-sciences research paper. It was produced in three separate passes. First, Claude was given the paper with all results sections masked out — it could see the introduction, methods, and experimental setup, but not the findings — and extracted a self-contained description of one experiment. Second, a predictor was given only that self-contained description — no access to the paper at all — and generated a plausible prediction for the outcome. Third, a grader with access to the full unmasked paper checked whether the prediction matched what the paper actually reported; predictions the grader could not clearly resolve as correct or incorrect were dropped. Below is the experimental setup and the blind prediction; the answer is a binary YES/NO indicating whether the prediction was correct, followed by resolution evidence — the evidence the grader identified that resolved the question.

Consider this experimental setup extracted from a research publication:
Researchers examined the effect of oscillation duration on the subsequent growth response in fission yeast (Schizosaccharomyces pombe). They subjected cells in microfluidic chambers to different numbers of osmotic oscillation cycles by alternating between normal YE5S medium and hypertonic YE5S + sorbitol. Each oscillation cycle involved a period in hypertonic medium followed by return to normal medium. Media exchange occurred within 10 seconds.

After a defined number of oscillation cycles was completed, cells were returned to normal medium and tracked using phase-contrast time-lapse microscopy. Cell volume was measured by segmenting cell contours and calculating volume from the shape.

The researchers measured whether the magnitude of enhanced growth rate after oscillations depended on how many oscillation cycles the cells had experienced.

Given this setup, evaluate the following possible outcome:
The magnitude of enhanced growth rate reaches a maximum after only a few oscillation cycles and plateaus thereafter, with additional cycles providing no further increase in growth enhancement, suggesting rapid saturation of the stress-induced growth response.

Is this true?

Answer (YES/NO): NO